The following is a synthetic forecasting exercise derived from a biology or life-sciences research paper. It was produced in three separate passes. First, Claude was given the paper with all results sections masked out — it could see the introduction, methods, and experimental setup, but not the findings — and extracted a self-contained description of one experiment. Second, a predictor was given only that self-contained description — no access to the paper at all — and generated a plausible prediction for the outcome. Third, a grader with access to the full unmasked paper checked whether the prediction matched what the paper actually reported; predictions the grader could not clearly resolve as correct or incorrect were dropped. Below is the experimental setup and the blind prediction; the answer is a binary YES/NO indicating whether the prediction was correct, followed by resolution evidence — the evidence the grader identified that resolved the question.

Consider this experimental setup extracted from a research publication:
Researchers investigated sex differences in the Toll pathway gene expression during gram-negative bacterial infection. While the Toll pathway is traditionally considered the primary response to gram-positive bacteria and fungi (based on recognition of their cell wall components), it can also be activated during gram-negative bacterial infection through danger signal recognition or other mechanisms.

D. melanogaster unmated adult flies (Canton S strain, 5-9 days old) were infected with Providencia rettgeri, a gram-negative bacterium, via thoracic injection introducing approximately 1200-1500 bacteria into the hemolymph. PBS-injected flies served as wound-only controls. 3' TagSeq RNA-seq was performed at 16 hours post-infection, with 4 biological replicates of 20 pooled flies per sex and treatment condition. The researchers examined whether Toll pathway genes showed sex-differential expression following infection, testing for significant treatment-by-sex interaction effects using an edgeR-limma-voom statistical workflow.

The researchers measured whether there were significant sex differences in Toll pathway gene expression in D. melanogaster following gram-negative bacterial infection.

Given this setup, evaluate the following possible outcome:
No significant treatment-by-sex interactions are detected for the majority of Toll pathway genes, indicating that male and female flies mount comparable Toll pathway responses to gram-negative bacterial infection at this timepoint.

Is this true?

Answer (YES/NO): NO